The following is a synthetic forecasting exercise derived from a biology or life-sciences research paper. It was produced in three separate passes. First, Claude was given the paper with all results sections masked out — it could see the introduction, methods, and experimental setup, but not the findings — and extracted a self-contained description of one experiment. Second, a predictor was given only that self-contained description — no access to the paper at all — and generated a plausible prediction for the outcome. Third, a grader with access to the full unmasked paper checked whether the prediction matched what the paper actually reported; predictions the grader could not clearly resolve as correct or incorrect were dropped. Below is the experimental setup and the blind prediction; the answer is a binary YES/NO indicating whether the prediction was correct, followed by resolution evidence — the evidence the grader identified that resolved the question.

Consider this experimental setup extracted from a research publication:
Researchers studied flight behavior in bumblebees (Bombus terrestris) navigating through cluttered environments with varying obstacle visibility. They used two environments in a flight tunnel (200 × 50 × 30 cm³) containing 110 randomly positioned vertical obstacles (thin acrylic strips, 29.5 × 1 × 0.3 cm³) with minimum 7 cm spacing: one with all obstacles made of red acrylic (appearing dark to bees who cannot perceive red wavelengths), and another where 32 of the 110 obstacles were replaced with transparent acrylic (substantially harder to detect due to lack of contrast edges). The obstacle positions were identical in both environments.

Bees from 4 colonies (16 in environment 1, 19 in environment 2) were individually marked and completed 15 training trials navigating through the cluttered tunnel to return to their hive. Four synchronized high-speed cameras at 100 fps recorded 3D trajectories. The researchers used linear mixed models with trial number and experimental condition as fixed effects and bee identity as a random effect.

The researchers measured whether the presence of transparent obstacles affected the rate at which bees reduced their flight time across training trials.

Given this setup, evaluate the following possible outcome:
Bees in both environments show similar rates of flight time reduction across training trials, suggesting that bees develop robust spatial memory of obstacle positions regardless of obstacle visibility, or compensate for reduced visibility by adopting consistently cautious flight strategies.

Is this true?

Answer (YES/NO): YES